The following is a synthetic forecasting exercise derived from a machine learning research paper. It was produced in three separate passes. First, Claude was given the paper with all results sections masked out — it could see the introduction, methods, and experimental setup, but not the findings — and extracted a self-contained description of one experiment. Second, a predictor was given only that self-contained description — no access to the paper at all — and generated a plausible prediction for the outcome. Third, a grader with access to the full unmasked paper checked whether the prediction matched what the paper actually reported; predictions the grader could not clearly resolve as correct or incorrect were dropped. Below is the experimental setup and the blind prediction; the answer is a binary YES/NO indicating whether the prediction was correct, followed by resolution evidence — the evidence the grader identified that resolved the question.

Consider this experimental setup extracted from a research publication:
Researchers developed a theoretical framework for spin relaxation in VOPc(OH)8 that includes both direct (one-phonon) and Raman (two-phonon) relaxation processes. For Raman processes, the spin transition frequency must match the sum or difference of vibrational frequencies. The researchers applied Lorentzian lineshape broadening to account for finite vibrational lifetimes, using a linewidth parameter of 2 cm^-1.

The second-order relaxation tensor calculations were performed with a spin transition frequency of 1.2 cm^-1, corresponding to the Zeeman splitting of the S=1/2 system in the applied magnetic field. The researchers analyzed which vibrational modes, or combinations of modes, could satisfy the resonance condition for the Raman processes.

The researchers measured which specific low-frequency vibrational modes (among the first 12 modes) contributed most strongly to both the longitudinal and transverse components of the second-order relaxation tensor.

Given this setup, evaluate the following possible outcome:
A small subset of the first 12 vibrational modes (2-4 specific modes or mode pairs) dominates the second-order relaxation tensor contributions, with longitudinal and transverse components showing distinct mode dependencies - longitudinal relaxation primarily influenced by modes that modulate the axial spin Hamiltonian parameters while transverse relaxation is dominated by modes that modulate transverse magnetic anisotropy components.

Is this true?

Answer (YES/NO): NO